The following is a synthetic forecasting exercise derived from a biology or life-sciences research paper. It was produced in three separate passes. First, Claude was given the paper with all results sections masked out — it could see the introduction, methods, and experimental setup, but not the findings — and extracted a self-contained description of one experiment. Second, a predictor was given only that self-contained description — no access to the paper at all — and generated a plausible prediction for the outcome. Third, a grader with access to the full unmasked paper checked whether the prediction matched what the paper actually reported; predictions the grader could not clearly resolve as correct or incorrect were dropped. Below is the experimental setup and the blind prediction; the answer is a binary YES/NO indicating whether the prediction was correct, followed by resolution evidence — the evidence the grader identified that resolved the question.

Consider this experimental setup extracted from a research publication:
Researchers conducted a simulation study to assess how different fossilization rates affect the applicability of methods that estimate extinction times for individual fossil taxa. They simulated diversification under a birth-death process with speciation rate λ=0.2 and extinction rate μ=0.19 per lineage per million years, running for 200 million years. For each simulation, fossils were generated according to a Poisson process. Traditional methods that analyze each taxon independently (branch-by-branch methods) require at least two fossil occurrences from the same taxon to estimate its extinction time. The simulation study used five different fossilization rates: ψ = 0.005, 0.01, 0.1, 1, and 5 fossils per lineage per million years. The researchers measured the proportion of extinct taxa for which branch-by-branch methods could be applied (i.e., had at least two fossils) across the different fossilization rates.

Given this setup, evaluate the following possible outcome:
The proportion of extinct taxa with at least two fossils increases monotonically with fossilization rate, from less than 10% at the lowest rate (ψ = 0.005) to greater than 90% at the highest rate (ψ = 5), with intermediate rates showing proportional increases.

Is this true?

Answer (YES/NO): YES